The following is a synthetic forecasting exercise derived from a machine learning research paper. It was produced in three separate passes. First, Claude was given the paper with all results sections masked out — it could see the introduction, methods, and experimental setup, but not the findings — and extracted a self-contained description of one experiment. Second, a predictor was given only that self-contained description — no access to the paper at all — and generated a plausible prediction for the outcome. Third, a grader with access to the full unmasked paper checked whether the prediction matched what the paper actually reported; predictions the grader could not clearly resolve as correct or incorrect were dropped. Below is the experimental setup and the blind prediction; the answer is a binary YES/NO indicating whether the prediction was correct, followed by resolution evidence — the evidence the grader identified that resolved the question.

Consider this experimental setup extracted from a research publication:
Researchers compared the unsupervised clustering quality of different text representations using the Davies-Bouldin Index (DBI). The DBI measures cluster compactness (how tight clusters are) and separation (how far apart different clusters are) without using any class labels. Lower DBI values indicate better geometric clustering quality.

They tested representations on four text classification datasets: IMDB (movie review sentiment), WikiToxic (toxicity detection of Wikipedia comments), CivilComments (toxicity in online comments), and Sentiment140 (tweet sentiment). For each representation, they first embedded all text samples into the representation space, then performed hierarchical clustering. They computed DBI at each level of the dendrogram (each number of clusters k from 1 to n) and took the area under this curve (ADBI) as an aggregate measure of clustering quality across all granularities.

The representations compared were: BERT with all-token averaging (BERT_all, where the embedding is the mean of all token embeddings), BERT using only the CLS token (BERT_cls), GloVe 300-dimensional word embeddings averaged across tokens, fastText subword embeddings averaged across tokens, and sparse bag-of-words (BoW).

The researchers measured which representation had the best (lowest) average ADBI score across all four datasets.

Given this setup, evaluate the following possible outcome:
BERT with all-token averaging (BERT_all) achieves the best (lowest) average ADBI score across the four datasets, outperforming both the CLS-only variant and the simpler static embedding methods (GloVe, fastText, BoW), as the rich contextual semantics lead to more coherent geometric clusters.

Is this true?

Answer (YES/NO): NO